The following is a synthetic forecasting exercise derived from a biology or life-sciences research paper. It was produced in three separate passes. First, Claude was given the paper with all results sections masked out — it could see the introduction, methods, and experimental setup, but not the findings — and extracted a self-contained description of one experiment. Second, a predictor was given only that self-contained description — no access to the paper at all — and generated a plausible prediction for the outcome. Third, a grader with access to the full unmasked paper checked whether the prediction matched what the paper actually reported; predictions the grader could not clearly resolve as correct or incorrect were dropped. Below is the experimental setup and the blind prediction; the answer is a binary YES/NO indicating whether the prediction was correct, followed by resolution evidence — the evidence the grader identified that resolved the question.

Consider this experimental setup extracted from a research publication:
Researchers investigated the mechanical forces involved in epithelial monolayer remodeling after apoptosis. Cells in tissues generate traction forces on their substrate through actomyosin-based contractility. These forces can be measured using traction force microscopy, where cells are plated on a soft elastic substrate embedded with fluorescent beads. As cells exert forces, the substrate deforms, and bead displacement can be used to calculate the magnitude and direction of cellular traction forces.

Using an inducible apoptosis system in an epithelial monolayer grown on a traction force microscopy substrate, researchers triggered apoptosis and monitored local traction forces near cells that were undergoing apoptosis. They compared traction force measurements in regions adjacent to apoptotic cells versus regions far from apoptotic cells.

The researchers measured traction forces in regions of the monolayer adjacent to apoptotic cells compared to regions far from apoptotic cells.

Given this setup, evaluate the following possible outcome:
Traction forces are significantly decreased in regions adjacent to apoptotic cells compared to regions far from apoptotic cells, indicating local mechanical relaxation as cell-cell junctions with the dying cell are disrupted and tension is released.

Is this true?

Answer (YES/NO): NO